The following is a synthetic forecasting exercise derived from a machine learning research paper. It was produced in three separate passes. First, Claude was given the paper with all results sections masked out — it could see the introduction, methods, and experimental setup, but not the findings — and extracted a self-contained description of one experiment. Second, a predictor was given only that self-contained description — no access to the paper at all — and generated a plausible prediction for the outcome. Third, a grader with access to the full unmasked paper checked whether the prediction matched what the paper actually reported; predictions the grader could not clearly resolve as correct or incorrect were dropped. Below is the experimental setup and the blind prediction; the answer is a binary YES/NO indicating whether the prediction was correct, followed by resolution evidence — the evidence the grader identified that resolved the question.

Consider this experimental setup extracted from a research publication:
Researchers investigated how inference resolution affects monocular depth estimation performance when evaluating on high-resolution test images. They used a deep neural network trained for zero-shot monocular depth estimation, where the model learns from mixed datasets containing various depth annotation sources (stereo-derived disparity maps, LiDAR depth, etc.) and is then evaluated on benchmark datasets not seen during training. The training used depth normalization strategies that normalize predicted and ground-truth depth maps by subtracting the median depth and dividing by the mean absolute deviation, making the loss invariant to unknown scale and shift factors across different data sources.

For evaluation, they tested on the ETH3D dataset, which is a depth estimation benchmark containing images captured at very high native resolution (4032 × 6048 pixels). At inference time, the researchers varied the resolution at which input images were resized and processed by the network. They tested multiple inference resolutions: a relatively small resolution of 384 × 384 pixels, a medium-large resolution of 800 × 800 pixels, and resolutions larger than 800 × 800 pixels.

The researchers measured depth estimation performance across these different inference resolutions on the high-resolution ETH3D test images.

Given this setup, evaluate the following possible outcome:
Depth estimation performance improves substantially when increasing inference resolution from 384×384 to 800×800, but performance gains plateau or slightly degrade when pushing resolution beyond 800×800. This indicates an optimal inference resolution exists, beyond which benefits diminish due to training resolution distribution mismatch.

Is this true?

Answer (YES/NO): YES